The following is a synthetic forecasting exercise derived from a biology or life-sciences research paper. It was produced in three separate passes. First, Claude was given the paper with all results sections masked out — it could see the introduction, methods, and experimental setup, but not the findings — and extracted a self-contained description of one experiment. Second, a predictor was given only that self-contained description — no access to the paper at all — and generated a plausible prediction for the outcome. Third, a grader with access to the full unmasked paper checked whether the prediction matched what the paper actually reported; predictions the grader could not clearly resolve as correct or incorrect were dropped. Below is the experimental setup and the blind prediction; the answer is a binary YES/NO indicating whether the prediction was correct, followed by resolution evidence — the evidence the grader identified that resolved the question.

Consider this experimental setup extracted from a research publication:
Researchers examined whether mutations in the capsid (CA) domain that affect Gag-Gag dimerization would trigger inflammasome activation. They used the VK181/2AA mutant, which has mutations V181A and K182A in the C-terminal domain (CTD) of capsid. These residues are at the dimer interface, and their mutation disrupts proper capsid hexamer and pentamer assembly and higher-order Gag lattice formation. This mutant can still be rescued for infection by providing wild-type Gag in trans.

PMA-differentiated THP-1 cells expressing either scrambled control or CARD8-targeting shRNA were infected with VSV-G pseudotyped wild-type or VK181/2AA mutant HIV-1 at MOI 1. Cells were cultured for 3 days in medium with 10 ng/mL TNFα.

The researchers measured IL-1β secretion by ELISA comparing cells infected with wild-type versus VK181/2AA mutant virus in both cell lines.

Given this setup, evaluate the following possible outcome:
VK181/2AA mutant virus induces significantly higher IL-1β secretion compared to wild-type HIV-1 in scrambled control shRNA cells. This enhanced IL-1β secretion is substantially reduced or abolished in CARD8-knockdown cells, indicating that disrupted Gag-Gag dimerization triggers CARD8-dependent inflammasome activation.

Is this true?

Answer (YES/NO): NO